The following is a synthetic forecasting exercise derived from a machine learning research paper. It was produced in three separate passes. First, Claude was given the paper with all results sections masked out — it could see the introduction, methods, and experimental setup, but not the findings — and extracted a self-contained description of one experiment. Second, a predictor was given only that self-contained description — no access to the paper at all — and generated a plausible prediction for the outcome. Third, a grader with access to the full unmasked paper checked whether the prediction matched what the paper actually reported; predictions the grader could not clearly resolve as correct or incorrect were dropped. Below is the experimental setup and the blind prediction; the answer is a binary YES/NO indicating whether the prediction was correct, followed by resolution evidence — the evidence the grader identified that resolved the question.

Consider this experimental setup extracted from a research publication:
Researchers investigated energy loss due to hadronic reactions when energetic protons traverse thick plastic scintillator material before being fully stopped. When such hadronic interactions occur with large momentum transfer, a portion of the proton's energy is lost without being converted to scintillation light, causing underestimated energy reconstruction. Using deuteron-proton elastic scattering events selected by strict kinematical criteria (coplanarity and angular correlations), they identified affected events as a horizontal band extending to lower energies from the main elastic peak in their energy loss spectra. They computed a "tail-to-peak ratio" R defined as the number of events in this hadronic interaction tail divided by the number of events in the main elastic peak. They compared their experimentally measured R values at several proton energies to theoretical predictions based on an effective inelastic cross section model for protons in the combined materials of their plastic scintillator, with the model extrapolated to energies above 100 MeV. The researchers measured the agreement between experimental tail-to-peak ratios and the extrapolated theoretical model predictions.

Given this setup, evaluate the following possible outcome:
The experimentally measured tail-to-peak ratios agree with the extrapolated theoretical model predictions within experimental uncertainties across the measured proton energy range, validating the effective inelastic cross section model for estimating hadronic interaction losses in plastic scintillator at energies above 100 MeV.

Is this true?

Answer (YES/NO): YES